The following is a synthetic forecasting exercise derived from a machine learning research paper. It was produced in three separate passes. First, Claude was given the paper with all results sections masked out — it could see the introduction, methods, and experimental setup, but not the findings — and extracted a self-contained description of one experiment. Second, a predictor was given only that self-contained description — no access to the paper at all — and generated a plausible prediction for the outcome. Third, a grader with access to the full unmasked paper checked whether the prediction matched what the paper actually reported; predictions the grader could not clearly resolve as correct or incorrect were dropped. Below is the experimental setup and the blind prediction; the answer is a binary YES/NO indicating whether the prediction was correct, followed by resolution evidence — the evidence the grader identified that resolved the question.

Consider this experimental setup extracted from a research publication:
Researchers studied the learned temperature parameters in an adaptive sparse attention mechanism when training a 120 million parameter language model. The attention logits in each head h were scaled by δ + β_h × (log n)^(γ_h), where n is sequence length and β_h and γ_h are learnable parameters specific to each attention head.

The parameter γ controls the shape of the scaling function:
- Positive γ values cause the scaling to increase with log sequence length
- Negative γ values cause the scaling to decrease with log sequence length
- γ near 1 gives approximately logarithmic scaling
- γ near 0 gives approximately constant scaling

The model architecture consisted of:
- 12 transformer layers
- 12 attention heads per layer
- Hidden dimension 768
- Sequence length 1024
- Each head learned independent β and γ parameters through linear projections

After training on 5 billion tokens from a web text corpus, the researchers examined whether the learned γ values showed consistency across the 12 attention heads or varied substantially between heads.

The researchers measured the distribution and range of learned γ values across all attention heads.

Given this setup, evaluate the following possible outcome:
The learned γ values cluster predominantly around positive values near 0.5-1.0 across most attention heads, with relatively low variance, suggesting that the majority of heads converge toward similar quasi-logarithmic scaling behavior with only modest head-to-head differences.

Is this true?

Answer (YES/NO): NO